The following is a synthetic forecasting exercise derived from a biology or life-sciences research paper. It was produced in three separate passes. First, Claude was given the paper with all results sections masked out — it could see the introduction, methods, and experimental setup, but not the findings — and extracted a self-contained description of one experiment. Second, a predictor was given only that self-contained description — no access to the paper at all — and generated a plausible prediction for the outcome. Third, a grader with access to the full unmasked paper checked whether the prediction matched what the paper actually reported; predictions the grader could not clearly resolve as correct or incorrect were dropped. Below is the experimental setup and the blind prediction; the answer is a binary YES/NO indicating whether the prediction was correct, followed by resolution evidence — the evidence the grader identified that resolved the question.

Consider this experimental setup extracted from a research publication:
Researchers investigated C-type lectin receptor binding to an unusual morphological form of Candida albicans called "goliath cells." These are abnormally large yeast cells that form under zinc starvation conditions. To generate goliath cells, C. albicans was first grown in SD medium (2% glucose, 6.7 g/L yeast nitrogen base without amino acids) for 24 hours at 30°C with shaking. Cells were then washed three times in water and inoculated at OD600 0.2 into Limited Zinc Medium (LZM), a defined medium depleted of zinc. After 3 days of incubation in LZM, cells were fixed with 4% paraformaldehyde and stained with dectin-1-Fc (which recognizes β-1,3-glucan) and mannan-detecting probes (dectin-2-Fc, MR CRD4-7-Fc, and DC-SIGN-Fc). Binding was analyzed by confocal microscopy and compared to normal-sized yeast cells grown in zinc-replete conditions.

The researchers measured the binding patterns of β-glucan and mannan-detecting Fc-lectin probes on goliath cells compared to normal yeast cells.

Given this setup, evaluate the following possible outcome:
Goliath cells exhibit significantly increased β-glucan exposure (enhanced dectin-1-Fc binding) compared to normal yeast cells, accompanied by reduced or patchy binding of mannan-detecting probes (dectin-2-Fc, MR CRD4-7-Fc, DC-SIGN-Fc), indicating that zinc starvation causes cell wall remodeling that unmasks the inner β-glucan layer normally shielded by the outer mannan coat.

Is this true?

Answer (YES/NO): NO